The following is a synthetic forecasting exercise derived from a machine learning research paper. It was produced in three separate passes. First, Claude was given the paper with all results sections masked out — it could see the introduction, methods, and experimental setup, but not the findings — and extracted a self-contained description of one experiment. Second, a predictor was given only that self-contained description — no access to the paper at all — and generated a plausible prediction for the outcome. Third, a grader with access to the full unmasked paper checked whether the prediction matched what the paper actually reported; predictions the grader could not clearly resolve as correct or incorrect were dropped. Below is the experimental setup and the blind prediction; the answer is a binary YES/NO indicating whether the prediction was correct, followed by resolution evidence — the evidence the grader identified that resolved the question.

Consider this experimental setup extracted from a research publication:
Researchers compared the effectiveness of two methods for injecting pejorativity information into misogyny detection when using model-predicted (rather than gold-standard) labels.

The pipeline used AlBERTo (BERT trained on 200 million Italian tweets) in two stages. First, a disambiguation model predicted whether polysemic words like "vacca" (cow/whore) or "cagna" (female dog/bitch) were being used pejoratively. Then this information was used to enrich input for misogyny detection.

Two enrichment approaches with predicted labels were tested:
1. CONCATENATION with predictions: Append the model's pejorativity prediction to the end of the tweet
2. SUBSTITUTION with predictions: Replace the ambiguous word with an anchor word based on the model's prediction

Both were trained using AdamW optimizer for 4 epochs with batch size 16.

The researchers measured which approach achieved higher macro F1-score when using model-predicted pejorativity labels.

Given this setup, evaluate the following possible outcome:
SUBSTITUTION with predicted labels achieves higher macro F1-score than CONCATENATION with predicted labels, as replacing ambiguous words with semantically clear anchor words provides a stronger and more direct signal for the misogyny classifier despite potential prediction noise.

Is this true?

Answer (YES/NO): NO